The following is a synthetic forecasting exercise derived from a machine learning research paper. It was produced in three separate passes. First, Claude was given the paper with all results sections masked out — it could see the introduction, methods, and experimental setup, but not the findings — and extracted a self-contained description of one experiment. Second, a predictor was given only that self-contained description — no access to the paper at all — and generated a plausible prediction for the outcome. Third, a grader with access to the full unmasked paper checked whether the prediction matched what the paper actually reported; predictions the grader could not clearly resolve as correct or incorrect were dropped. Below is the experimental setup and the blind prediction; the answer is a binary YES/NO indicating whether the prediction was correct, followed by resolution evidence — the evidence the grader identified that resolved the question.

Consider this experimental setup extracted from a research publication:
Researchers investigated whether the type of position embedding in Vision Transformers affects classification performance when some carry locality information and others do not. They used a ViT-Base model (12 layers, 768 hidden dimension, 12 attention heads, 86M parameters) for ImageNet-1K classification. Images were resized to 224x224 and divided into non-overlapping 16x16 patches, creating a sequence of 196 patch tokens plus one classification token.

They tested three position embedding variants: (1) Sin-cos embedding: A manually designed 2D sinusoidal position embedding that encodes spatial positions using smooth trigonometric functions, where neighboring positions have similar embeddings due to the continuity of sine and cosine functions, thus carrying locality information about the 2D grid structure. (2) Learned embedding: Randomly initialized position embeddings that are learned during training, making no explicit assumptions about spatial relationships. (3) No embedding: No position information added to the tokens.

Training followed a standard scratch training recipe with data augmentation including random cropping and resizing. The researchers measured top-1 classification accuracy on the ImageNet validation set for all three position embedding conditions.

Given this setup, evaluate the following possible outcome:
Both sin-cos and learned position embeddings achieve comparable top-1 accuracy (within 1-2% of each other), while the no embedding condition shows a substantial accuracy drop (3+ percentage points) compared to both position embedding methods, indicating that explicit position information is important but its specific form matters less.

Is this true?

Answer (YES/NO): NO